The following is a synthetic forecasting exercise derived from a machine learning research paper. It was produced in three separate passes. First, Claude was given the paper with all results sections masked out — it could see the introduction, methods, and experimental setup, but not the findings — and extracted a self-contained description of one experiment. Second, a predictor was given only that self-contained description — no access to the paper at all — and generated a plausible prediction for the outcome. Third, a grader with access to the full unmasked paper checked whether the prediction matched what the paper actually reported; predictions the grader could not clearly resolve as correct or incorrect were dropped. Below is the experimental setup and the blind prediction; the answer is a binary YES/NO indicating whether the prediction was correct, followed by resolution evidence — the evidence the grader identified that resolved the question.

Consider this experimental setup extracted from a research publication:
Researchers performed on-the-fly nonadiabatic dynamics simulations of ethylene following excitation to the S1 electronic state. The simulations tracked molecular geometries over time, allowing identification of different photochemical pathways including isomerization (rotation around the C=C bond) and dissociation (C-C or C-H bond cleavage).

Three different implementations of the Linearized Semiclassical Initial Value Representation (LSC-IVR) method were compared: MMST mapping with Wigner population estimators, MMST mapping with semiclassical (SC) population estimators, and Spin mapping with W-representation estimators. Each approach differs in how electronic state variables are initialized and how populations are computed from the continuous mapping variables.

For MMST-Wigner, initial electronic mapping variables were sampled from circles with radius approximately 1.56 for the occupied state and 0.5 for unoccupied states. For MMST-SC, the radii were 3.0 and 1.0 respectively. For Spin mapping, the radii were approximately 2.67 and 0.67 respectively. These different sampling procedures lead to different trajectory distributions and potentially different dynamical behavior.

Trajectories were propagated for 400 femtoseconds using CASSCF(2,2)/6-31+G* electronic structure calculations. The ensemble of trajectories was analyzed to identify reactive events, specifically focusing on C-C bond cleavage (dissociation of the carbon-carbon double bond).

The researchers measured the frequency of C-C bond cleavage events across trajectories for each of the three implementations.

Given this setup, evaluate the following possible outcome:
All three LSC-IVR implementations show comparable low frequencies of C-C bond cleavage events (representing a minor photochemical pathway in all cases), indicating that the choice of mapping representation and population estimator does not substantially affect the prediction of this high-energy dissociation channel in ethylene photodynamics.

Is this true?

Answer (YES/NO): NO